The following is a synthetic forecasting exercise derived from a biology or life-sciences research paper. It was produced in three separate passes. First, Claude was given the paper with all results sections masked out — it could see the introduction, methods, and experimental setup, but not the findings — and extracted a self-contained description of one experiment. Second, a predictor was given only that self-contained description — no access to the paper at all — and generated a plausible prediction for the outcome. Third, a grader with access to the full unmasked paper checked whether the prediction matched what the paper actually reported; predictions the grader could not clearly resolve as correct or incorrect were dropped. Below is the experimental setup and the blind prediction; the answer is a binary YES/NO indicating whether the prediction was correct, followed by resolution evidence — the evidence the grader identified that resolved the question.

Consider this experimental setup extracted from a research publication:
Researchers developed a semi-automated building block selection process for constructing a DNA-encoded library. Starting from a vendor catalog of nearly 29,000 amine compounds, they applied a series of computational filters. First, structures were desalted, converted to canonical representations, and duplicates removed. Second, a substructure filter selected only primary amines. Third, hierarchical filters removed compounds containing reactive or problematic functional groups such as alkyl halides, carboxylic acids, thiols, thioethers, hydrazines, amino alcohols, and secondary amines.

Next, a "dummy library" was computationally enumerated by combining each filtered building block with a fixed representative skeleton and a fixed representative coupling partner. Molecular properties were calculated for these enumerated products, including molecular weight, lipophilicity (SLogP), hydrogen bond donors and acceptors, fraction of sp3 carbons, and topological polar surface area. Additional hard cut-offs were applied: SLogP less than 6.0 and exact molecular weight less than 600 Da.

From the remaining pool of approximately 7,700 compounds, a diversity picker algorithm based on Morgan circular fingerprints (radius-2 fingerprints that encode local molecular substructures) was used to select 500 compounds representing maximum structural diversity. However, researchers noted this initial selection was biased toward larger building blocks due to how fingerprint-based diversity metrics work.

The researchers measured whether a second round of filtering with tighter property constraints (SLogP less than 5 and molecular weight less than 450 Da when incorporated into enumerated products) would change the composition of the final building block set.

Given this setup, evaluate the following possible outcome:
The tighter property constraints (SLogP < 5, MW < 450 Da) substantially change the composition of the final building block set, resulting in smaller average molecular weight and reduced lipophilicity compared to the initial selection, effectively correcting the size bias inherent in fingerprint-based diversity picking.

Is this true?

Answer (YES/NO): YES